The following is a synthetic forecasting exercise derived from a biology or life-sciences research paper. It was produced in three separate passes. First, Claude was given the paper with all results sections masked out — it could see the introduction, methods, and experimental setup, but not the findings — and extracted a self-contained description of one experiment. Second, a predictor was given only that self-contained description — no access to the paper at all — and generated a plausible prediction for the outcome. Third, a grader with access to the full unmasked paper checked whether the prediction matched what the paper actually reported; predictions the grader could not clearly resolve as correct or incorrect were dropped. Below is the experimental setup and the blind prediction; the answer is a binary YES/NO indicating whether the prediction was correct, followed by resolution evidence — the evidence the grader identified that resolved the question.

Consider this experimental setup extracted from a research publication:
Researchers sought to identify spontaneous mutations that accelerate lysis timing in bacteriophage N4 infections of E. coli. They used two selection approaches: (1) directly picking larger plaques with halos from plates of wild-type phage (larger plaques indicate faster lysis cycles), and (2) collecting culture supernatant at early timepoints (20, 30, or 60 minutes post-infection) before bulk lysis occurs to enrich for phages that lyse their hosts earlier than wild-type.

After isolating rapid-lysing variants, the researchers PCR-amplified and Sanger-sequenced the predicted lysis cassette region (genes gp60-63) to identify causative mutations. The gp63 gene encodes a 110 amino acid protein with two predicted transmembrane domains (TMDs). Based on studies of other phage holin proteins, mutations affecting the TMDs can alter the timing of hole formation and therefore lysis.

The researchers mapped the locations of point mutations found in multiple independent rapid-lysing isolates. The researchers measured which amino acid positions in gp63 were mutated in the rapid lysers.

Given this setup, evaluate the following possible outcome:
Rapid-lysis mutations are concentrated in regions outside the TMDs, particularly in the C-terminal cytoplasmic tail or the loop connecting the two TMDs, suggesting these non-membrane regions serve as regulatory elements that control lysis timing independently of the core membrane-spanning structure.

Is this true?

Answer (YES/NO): NO